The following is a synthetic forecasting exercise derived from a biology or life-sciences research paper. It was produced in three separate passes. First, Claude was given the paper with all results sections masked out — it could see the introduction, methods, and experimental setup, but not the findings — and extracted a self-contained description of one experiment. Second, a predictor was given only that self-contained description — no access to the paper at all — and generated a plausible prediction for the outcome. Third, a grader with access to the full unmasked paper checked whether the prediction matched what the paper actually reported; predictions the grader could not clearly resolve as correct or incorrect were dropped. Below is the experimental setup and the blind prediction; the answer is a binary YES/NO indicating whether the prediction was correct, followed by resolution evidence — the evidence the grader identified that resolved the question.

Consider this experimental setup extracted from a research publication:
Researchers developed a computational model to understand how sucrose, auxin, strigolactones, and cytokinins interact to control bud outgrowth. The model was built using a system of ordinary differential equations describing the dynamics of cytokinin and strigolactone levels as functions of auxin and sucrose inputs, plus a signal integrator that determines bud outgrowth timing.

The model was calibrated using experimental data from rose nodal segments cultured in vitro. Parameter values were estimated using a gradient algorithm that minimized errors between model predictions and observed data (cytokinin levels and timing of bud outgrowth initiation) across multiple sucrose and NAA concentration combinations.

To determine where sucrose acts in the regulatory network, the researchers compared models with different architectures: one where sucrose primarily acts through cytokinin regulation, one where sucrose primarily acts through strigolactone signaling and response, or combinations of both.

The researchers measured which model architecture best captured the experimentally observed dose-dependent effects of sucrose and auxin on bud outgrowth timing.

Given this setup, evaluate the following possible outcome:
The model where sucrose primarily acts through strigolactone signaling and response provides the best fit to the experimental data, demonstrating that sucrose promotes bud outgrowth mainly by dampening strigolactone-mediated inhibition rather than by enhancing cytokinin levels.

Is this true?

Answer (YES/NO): YES